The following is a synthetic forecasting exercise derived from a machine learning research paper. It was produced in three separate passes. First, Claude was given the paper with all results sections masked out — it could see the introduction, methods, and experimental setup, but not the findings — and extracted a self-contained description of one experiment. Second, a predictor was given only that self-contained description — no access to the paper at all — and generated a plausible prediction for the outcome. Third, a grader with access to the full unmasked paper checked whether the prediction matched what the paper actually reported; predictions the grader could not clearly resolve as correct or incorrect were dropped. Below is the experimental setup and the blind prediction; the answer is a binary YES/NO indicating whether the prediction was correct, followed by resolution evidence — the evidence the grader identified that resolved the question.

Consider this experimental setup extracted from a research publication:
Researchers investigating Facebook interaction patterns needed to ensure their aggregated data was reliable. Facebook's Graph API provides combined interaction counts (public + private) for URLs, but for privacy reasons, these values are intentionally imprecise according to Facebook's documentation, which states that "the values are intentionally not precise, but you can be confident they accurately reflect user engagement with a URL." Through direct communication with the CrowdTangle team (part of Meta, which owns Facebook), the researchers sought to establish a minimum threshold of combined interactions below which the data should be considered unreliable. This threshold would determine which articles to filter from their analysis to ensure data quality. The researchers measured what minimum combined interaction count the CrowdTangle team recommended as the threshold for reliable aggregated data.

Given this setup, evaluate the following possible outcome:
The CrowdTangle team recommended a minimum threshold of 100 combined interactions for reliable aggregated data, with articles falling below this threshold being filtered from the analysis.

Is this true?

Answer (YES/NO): YES